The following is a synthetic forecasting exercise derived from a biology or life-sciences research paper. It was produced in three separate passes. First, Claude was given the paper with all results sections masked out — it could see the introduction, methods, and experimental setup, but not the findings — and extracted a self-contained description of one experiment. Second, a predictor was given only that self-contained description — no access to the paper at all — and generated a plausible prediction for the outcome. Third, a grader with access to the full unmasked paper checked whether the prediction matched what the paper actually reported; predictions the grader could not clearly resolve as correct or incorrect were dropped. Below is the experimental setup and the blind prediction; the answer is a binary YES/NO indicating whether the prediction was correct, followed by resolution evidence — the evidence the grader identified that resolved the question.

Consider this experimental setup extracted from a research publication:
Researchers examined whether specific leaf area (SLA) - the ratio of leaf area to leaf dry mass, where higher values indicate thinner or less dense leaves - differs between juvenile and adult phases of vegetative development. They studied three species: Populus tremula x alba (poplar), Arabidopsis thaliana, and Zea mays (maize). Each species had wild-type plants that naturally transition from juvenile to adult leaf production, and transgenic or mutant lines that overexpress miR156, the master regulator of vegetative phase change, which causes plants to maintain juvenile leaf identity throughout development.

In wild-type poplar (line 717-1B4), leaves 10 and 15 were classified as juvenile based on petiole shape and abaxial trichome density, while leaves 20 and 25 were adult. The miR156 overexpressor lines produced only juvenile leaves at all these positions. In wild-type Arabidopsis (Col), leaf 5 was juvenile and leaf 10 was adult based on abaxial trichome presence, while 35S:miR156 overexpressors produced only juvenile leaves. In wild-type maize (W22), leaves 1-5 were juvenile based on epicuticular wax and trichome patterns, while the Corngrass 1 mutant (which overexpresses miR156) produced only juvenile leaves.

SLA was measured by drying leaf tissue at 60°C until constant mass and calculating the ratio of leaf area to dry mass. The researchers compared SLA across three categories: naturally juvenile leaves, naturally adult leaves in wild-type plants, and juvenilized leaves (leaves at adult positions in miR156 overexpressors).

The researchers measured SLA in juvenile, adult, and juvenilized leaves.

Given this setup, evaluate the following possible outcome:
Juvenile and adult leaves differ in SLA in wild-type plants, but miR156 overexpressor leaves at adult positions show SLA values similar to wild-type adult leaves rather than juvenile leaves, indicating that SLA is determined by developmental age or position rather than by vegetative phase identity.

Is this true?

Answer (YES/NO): NO